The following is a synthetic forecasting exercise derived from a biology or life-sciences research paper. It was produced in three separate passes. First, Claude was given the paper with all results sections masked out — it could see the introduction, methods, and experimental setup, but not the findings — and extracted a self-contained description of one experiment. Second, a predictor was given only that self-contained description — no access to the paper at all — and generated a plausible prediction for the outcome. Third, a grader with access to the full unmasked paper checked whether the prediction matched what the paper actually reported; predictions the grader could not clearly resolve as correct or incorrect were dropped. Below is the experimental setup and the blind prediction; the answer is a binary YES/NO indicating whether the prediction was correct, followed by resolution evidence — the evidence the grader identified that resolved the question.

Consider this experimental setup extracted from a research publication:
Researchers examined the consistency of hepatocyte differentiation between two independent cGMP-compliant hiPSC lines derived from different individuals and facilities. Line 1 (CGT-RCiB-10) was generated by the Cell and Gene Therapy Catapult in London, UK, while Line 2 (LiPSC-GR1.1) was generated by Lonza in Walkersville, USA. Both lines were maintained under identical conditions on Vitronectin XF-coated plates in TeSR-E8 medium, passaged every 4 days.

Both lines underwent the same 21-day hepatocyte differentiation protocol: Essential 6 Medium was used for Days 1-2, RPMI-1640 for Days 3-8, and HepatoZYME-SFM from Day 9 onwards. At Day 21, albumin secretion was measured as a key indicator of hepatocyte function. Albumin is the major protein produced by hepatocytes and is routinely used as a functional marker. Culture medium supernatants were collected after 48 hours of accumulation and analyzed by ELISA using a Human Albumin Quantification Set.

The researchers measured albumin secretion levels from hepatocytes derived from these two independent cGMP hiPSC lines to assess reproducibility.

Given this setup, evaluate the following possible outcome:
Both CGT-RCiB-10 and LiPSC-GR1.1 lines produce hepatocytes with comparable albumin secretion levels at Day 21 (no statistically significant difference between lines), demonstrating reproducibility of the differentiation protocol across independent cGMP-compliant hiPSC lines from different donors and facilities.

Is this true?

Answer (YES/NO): YES